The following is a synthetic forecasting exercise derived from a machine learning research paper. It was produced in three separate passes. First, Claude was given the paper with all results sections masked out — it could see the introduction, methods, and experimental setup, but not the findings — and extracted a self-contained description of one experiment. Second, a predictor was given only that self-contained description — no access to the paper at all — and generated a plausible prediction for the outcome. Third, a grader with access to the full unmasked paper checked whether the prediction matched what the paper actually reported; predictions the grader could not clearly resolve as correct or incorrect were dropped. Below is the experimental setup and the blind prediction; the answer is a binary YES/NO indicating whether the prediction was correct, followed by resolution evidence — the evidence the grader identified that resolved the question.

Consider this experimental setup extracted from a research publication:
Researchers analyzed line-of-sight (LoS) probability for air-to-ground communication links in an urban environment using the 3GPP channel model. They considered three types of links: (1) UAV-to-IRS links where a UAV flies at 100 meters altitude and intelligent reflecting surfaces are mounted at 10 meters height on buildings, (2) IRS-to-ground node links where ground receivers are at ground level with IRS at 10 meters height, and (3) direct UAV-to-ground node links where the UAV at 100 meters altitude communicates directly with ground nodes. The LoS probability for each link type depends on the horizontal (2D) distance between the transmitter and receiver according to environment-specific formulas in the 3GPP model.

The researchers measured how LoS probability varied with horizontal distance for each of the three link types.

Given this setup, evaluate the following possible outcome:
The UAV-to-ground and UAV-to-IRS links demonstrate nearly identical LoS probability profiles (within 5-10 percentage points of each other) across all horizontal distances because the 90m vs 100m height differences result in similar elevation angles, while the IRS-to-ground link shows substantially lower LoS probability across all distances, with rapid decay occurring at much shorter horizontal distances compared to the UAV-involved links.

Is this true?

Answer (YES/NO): NO